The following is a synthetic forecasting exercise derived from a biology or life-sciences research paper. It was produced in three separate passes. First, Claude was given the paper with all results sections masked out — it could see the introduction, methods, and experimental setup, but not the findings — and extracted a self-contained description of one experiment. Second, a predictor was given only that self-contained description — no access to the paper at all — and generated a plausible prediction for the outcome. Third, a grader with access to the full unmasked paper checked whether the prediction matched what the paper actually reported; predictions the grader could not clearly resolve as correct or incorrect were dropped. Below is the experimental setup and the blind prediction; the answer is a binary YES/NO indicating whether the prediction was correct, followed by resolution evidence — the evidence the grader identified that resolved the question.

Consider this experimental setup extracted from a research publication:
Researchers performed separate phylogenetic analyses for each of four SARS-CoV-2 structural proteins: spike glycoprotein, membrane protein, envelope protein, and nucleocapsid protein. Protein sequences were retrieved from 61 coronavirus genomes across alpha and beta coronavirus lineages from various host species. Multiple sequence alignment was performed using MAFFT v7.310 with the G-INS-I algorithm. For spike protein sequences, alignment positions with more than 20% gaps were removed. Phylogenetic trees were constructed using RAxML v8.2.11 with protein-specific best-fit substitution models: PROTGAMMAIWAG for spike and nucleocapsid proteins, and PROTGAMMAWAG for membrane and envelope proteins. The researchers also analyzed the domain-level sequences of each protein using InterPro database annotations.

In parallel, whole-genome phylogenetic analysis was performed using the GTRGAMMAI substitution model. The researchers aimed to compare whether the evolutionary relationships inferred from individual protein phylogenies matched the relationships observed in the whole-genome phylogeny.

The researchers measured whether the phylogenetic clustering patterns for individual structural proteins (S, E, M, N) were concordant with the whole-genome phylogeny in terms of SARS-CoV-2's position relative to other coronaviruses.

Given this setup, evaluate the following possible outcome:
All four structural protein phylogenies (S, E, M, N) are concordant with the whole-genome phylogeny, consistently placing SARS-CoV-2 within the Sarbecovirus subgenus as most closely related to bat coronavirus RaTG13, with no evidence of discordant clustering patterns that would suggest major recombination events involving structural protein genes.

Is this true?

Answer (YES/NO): NO